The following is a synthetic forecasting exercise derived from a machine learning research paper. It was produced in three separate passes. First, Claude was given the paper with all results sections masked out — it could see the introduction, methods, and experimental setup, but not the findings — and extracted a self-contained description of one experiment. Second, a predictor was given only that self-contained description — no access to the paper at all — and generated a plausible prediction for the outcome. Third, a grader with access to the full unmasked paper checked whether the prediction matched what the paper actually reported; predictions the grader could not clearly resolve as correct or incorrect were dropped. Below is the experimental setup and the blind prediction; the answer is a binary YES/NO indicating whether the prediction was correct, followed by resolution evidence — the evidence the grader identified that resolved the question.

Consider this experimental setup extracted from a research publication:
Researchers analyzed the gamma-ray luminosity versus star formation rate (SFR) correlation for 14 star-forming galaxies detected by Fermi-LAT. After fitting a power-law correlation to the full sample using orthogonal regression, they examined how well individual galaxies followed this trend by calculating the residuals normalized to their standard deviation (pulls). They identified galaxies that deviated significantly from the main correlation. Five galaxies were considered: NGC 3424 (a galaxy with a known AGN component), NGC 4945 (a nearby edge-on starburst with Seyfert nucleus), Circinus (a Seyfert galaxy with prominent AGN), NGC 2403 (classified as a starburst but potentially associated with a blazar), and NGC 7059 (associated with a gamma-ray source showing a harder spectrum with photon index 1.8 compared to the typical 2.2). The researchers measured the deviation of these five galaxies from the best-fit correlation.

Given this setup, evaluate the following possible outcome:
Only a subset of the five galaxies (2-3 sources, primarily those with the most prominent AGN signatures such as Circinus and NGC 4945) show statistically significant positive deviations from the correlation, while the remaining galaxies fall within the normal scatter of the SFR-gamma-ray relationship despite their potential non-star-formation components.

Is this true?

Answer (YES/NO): NO